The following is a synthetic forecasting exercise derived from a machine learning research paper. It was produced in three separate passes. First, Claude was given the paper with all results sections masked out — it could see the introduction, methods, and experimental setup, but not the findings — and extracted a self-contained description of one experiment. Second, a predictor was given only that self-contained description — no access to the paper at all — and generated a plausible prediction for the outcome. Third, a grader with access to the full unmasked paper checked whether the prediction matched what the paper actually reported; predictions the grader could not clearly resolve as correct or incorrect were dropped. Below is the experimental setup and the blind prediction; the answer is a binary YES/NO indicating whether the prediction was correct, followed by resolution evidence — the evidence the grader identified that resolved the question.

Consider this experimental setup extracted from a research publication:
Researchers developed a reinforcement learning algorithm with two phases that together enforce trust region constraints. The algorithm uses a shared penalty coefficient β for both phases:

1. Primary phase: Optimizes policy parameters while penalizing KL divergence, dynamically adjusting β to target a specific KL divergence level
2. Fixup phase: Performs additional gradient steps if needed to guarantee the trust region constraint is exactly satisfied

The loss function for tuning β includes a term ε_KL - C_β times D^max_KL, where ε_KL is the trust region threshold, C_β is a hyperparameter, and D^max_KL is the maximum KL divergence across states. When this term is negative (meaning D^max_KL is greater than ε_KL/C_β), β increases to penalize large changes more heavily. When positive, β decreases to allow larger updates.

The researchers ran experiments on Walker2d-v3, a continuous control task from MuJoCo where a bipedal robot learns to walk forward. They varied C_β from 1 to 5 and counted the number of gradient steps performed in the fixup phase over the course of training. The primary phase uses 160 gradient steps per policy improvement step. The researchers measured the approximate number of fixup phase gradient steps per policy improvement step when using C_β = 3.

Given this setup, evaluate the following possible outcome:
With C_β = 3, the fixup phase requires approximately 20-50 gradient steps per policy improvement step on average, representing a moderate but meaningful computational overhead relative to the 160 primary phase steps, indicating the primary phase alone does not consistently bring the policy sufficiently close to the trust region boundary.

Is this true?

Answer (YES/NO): NO